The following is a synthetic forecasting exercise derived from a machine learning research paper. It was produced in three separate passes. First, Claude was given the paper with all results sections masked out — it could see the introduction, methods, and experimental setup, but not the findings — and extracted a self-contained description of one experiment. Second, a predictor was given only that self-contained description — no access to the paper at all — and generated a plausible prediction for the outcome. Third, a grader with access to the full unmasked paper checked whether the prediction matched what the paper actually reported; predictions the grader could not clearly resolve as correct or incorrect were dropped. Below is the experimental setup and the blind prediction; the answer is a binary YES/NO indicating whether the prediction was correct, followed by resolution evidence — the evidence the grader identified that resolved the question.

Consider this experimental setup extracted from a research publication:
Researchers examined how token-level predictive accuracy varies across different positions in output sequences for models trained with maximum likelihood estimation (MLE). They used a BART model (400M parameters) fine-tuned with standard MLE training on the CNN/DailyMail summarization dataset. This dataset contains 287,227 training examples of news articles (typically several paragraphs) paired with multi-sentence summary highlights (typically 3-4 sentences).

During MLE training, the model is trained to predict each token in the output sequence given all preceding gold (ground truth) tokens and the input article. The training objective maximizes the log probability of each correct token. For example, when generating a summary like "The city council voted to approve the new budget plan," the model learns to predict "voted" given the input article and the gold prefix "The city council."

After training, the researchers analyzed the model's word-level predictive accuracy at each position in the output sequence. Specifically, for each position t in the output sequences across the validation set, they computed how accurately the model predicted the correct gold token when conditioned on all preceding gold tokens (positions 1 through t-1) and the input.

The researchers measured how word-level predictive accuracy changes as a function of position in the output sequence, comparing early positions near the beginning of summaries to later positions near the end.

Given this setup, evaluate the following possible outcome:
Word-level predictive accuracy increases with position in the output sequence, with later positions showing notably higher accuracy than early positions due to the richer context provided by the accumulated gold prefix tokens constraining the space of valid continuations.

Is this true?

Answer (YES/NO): NO